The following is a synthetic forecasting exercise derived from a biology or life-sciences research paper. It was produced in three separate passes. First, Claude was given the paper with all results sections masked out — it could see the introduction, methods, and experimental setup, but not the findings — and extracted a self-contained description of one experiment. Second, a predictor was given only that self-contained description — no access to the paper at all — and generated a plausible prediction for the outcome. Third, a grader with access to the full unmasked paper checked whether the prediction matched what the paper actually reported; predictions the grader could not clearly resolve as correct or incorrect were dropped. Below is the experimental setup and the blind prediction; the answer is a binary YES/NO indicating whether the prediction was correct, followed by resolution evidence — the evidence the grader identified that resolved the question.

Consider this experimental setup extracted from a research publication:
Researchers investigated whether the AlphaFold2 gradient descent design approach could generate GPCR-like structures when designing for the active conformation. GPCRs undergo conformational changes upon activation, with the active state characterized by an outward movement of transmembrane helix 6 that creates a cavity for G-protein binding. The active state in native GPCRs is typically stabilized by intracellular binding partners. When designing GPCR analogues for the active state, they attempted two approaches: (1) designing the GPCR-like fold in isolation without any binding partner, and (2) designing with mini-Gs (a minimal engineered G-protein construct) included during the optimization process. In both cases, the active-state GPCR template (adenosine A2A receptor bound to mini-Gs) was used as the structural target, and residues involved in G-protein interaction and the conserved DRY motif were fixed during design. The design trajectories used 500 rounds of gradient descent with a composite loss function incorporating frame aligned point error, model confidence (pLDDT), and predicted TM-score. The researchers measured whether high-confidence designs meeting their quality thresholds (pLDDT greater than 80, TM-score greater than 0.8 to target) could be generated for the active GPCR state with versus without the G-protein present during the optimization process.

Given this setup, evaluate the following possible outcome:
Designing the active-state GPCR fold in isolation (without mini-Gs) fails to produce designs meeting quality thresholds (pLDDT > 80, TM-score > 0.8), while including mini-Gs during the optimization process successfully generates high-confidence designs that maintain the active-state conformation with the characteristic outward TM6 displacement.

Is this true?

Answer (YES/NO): YES